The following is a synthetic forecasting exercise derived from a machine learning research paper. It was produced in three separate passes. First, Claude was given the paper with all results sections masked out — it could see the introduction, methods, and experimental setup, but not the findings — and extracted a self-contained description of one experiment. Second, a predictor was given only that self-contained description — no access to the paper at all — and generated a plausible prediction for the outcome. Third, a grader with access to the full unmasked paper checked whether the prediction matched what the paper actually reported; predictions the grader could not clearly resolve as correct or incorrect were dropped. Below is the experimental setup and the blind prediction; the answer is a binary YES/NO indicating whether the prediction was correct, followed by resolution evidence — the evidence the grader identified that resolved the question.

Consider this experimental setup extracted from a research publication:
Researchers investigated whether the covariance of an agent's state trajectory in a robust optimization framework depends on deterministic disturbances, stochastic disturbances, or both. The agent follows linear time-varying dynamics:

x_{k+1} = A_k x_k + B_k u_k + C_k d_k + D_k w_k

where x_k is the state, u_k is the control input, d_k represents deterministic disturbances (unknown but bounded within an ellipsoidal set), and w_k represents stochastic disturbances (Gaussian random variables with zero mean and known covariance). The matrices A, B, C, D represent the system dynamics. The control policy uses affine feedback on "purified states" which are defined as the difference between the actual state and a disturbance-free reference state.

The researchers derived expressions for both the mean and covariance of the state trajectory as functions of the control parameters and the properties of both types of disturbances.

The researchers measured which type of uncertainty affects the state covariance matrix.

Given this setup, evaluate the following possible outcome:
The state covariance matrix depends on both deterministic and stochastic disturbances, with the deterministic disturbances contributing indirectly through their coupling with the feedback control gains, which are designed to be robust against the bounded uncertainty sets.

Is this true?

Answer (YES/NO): NO